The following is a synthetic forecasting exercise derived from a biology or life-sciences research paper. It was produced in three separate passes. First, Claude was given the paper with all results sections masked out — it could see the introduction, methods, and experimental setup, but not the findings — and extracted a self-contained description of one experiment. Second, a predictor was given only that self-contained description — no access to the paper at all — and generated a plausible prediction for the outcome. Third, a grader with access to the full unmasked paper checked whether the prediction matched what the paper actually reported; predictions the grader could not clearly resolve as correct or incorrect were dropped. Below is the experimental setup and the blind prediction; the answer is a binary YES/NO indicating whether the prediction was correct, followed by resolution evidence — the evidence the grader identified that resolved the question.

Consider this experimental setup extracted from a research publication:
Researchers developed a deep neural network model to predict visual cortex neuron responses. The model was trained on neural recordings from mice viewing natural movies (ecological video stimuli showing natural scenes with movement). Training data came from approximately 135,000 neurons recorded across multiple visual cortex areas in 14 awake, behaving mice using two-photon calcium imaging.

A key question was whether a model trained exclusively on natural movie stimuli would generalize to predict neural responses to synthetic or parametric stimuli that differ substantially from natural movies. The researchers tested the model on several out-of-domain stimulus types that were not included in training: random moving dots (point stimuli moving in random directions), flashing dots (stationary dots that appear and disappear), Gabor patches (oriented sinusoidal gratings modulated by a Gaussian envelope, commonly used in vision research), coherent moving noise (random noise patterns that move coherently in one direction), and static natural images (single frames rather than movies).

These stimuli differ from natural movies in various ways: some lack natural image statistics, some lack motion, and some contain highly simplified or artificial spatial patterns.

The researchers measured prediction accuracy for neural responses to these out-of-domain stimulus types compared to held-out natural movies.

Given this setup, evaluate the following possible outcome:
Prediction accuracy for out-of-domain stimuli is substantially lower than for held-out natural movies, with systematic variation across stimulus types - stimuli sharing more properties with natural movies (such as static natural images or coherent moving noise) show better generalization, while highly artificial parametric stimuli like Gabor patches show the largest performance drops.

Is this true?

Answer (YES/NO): NO